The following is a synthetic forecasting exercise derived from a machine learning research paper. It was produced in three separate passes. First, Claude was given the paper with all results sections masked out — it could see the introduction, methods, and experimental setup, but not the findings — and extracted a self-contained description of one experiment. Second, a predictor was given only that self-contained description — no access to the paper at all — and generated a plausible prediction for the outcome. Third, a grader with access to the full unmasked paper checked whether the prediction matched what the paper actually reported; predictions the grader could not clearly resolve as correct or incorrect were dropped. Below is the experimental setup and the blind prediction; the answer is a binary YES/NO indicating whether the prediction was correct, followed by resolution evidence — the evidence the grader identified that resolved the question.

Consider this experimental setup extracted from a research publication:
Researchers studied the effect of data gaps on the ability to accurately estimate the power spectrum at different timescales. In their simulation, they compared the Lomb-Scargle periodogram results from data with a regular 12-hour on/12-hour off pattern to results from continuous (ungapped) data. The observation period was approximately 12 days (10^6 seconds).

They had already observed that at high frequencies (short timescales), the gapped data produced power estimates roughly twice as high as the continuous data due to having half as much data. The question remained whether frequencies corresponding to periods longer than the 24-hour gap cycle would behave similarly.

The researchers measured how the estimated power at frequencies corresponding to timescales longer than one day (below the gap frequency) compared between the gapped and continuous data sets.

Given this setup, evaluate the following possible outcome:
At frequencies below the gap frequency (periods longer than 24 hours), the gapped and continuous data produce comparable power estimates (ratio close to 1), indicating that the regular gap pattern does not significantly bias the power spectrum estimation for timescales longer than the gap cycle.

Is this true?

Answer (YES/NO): YES